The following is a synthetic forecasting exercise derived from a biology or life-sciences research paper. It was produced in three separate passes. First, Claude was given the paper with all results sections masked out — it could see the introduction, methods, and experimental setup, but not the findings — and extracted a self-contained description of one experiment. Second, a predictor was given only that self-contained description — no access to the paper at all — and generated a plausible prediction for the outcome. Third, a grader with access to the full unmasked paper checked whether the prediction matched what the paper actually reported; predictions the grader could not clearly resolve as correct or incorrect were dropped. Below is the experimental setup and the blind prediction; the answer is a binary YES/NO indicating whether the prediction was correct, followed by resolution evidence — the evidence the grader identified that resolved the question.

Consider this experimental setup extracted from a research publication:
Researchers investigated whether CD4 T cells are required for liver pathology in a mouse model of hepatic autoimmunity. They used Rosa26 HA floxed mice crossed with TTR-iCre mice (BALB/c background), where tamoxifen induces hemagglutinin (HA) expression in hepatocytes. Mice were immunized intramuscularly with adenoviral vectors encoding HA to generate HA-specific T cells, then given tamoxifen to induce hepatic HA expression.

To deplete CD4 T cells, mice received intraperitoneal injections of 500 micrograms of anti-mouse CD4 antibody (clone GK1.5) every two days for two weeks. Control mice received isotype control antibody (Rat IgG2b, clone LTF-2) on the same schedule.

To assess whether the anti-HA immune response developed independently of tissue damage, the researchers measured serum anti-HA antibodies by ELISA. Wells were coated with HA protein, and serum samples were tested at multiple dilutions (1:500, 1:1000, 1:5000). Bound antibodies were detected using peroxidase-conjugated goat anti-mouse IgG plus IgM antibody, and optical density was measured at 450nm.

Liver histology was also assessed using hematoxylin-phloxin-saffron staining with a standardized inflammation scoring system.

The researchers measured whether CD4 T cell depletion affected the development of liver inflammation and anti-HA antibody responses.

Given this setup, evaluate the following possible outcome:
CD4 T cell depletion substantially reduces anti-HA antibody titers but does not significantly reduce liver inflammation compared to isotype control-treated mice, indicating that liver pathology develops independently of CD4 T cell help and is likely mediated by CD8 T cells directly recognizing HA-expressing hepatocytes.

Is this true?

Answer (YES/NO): NO